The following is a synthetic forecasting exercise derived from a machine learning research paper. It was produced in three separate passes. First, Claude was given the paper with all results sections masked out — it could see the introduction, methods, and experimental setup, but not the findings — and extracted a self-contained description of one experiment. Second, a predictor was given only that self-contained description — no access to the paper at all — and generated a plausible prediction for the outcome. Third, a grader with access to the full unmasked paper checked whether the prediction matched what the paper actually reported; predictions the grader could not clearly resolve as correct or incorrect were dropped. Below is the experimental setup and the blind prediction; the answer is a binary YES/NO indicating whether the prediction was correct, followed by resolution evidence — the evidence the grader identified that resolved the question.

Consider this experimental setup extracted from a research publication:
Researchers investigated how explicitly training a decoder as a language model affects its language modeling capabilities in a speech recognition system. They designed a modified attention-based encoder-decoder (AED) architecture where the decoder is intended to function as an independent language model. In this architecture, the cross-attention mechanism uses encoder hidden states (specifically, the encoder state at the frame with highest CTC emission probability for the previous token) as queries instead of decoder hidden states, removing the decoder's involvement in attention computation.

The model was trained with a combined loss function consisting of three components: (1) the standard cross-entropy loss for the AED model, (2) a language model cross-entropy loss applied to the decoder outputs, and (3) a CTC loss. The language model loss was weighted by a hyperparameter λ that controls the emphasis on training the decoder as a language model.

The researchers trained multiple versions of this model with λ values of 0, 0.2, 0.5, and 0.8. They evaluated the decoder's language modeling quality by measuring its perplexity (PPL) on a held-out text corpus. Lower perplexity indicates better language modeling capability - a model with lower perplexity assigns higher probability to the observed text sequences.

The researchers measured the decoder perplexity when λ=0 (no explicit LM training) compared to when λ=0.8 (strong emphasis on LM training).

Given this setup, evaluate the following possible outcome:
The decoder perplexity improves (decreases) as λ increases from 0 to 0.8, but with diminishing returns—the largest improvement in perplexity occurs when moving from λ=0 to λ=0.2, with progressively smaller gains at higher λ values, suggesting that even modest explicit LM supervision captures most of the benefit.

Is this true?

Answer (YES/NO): YES